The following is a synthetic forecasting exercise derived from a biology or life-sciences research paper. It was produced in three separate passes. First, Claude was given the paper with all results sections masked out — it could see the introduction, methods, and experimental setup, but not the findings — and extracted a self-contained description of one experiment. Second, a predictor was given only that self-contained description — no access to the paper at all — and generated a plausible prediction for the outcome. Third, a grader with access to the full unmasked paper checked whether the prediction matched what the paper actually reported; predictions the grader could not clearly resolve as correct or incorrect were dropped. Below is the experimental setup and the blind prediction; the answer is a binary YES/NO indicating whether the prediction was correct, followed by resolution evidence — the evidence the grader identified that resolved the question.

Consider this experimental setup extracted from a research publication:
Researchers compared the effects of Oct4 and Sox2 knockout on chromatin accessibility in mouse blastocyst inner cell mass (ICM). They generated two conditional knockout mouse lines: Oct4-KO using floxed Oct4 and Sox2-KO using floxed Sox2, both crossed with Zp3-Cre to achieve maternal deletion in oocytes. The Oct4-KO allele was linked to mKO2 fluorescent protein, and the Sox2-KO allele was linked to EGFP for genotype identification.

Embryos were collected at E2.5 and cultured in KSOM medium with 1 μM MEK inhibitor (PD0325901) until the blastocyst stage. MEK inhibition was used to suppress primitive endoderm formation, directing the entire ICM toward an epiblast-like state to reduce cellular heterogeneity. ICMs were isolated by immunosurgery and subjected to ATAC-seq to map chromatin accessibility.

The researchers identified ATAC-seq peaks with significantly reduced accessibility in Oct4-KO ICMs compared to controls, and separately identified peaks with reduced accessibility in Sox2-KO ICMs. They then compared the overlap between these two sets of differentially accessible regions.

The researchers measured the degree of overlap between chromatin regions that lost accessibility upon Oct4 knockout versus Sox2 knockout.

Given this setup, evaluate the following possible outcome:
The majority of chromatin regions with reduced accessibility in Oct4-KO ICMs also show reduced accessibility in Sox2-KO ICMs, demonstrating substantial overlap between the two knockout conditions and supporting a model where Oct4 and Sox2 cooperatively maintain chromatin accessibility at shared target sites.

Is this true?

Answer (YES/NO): NO